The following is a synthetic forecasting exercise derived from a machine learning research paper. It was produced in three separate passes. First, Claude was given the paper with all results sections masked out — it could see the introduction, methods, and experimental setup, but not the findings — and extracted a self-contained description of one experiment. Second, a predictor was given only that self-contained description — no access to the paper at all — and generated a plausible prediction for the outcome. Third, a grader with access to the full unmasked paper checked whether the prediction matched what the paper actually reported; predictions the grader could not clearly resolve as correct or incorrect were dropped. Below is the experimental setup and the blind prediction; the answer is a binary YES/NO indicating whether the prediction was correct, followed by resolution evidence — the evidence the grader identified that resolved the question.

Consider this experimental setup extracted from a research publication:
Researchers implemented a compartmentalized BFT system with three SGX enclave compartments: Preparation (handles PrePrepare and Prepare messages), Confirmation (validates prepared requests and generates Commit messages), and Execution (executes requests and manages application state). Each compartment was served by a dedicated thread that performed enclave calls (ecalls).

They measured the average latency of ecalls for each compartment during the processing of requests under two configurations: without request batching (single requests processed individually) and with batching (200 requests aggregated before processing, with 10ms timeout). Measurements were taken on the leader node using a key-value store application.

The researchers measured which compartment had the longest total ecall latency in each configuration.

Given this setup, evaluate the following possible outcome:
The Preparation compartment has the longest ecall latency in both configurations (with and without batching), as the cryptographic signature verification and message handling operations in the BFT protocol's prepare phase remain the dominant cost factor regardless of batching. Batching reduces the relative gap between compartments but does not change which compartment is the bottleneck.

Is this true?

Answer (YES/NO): NO